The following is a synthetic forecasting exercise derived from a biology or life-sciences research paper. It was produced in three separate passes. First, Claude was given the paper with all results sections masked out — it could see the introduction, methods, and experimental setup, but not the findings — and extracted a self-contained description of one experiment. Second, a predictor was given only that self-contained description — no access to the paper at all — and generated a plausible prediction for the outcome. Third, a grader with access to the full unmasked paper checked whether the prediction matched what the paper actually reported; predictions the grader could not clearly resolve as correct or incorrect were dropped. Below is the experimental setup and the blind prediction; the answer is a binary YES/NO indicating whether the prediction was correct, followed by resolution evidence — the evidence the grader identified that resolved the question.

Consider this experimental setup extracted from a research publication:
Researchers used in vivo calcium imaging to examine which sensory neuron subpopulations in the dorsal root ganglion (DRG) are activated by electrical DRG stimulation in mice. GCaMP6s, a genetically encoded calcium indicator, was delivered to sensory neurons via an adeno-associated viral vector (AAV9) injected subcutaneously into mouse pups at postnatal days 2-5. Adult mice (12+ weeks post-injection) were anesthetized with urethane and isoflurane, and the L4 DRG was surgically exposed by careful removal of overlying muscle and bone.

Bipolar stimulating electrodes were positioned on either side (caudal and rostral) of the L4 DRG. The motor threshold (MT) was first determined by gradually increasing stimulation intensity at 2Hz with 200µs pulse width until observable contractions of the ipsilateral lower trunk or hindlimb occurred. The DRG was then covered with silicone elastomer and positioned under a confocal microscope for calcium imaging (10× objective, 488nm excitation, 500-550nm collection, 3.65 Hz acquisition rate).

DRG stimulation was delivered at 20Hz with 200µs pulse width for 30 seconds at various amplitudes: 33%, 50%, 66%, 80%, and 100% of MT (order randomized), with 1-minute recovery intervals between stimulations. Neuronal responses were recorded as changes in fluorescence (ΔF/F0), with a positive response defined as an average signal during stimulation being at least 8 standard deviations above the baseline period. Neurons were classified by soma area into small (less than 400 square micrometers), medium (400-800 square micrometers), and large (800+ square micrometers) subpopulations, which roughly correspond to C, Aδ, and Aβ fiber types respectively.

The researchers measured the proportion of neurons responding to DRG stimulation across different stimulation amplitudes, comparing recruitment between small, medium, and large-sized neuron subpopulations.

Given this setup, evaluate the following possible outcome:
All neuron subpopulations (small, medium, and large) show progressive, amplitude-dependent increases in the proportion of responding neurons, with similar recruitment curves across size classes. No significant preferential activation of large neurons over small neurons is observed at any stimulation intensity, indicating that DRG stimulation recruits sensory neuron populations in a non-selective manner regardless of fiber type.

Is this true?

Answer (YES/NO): NO